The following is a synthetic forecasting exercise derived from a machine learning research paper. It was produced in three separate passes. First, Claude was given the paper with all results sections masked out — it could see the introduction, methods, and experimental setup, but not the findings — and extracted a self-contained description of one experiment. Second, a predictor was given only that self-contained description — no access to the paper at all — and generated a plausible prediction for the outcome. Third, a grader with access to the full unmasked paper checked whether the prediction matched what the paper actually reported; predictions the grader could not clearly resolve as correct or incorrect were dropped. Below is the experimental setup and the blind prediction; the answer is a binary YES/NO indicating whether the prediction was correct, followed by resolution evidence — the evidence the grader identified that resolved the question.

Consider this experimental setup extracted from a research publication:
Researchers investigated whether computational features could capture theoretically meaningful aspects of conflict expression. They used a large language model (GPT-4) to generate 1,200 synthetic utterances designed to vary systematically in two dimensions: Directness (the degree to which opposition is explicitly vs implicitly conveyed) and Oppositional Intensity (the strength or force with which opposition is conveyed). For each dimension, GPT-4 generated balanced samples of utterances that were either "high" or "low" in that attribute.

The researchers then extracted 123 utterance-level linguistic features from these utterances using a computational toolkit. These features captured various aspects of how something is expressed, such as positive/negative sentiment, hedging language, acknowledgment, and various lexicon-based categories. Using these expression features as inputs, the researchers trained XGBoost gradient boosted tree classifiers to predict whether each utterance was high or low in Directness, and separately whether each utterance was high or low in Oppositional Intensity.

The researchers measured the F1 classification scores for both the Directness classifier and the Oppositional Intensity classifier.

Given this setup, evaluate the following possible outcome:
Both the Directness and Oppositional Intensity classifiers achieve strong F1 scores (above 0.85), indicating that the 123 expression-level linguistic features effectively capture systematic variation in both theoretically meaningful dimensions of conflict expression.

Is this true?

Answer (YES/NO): YES